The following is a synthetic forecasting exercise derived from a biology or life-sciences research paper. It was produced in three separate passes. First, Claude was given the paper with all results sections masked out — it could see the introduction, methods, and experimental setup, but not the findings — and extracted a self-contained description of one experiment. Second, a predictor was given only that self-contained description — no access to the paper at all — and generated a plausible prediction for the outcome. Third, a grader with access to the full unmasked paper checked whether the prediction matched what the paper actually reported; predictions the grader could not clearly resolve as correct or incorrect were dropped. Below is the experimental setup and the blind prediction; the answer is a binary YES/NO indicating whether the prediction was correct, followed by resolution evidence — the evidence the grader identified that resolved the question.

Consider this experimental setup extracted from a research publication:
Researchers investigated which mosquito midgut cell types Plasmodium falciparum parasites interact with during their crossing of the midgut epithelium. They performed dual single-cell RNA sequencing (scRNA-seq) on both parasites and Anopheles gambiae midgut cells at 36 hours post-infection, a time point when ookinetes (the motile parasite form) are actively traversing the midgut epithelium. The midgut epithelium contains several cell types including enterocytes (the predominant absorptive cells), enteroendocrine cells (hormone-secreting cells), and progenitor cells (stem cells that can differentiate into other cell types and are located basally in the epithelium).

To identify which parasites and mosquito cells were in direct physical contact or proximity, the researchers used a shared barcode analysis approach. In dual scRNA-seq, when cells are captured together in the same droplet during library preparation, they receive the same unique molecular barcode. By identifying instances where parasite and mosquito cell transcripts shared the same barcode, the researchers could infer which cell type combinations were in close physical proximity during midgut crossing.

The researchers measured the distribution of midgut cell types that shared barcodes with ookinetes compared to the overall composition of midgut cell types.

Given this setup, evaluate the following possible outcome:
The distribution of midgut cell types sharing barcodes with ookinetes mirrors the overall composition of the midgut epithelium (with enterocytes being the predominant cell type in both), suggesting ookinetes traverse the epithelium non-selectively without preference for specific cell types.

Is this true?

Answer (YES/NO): NO